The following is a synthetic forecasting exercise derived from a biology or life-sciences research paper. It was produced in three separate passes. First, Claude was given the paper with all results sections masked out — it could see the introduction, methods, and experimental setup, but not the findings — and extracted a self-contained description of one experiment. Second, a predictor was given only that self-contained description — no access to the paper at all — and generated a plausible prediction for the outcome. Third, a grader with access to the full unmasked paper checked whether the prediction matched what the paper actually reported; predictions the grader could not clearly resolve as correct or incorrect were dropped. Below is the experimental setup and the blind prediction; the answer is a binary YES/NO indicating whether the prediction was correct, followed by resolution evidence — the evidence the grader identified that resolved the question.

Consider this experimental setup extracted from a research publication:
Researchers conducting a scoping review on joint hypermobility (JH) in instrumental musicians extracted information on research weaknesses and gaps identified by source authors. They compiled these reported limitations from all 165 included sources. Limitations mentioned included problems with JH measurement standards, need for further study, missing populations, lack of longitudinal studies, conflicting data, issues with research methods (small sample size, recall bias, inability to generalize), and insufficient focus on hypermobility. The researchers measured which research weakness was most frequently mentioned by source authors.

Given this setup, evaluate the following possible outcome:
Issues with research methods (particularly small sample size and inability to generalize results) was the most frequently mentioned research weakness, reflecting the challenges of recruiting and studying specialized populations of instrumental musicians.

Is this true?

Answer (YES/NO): NO